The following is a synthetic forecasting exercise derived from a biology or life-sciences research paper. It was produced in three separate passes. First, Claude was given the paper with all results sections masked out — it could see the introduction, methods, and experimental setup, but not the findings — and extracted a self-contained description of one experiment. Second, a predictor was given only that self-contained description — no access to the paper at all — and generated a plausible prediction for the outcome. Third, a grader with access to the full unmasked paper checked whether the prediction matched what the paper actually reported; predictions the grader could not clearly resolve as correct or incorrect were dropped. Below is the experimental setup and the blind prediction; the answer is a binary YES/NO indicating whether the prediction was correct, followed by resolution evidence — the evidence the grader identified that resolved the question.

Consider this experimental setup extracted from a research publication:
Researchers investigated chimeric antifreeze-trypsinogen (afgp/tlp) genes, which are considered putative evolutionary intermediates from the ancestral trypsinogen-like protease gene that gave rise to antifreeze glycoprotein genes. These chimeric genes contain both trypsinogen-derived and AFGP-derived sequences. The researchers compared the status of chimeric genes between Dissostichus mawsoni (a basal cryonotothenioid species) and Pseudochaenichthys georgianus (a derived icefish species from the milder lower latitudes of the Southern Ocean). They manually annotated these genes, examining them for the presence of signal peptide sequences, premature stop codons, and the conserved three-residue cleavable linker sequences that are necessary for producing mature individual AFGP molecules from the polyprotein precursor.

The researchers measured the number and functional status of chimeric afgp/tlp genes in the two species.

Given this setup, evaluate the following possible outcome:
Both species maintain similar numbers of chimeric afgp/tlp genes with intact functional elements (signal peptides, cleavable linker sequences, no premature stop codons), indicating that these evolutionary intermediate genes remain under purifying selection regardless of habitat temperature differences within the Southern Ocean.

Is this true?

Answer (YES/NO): NO